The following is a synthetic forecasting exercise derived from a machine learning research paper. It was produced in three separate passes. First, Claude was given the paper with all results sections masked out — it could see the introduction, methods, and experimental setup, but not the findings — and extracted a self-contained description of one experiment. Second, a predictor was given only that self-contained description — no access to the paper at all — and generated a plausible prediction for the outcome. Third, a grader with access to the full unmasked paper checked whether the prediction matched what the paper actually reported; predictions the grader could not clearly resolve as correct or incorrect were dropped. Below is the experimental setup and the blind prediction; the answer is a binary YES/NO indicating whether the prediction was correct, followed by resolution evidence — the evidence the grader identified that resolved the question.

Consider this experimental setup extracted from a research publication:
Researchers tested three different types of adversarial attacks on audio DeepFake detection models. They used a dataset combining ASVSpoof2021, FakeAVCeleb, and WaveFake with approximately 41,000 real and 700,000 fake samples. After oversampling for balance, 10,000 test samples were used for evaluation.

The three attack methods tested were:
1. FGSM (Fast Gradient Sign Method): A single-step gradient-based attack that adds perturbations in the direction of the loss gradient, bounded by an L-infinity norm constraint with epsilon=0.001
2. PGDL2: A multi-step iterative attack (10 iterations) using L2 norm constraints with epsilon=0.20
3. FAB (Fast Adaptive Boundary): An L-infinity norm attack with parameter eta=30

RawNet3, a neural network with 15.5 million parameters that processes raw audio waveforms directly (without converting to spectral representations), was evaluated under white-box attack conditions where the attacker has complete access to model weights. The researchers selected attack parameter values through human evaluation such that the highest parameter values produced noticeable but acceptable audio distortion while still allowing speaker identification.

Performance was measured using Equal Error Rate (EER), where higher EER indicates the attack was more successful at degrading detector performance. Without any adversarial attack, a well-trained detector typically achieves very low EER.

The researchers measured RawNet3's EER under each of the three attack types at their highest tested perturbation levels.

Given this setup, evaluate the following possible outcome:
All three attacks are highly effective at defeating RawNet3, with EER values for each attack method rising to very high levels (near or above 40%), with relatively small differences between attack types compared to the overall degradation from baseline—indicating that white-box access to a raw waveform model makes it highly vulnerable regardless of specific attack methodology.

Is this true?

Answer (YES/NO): NO